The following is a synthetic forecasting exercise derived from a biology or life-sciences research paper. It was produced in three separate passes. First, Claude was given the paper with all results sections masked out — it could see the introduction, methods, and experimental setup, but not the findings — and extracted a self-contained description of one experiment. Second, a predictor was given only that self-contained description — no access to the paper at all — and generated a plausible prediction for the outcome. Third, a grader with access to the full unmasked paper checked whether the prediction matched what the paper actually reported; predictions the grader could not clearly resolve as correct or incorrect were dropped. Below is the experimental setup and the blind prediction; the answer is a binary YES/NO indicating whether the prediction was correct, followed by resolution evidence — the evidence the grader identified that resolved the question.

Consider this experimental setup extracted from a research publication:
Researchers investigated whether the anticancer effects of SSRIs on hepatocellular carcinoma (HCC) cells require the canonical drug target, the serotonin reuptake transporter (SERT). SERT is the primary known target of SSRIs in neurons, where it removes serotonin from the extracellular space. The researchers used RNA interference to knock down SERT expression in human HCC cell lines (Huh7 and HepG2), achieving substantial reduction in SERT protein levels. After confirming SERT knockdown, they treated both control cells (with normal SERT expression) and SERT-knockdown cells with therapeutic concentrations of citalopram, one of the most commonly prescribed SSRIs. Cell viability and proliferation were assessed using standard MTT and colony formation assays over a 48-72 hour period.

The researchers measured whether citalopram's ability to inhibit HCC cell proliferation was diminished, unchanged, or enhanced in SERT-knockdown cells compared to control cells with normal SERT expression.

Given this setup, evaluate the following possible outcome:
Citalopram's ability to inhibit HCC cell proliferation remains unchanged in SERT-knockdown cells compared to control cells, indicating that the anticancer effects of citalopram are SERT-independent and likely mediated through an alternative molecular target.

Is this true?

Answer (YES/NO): YES